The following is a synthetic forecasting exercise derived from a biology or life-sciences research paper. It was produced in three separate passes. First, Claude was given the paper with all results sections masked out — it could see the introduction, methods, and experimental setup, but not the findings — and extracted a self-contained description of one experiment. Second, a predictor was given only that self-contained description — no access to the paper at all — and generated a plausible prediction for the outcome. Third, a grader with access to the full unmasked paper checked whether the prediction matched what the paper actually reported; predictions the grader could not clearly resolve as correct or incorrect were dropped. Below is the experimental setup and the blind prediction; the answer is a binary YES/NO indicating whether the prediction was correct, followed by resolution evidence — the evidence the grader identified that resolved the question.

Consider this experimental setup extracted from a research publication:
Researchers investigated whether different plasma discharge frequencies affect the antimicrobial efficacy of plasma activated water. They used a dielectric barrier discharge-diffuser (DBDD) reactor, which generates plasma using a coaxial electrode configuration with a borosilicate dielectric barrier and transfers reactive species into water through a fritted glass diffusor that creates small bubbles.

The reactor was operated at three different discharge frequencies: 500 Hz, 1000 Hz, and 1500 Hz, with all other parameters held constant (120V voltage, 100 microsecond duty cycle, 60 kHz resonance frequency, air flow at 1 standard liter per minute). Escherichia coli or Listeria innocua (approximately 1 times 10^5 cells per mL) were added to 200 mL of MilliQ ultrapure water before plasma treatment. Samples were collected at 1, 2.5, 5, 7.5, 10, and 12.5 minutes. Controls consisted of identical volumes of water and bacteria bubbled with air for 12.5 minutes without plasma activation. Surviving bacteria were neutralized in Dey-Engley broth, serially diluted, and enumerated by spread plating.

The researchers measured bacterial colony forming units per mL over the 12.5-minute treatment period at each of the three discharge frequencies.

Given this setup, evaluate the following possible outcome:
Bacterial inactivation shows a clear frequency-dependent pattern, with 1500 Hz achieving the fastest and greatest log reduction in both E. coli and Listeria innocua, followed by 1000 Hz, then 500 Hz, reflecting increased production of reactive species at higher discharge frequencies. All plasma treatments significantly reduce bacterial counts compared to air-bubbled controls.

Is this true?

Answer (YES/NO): NO